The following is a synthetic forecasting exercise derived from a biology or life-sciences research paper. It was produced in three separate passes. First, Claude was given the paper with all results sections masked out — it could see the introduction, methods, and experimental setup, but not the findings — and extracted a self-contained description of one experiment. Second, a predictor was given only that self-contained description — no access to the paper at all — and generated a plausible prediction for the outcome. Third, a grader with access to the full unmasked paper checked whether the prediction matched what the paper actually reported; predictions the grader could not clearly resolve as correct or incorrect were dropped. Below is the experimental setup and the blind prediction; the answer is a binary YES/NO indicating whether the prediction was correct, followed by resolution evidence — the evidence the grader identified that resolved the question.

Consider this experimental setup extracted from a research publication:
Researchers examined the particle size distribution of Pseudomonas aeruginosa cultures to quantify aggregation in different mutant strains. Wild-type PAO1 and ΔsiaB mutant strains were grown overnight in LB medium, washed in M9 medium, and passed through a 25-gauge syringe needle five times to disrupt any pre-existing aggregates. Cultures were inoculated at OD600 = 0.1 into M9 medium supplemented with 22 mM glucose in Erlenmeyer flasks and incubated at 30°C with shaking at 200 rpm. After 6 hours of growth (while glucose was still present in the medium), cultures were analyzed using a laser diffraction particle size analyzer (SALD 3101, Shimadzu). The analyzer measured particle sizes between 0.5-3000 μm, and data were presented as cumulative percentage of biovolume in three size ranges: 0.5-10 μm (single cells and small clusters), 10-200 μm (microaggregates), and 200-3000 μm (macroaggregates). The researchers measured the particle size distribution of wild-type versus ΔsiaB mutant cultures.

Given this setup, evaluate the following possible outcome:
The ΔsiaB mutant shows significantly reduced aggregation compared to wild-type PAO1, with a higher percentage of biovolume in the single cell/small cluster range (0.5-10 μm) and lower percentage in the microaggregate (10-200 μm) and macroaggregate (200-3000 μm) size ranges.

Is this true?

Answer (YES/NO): NO